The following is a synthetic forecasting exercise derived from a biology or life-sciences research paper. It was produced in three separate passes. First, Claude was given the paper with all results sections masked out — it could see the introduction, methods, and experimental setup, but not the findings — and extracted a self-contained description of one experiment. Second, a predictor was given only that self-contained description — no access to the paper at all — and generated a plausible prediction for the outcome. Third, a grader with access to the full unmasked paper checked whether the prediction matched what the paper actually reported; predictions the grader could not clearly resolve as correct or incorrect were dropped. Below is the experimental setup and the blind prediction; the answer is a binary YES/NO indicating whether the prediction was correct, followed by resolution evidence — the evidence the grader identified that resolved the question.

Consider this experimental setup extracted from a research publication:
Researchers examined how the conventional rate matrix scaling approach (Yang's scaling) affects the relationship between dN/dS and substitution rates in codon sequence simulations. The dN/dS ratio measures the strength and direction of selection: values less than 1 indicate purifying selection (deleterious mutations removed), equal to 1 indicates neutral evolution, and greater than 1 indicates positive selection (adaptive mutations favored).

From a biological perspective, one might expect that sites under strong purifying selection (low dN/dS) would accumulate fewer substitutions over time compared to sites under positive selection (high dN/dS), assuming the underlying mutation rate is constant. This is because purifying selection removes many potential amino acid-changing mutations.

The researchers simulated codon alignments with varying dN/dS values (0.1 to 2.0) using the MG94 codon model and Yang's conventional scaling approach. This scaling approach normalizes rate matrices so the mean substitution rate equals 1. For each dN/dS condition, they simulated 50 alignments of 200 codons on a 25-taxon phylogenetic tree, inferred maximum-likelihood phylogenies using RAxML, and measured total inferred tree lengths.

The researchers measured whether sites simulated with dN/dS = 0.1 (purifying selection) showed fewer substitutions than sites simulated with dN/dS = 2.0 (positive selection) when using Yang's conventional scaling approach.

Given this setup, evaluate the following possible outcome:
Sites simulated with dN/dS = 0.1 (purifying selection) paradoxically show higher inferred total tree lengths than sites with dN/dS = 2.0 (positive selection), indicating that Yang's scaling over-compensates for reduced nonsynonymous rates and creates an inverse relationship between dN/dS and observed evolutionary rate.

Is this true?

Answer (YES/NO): NO